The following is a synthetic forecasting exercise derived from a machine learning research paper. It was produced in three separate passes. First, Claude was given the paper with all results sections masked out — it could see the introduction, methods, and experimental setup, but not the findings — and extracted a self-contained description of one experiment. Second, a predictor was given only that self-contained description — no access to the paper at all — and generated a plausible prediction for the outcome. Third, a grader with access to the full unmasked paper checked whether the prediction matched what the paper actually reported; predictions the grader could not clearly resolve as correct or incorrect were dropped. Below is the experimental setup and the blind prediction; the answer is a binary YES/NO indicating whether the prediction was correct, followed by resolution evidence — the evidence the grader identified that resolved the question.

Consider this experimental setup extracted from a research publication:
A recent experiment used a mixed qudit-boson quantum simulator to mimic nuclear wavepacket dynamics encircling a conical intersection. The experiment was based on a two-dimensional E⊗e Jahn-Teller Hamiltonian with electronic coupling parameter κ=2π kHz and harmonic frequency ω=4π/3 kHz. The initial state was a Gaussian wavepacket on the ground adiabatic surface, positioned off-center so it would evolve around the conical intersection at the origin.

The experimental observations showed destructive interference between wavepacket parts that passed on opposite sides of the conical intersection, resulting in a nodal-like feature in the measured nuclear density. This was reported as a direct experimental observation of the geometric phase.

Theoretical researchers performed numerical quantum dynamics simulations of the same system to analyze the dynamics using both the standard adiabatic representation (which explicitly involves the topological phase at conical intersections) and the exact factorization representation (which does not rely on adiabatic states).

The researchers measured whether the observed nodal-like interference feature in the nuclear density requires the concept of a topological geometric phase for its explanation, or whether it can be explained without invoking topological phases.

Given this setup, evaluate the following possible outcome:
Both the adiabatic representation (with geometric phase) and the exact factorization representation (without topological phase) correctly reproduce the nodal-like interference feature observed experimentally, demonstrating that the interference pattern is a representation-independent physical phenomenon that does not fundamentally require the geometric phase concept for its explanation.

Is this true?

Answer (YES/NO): YES